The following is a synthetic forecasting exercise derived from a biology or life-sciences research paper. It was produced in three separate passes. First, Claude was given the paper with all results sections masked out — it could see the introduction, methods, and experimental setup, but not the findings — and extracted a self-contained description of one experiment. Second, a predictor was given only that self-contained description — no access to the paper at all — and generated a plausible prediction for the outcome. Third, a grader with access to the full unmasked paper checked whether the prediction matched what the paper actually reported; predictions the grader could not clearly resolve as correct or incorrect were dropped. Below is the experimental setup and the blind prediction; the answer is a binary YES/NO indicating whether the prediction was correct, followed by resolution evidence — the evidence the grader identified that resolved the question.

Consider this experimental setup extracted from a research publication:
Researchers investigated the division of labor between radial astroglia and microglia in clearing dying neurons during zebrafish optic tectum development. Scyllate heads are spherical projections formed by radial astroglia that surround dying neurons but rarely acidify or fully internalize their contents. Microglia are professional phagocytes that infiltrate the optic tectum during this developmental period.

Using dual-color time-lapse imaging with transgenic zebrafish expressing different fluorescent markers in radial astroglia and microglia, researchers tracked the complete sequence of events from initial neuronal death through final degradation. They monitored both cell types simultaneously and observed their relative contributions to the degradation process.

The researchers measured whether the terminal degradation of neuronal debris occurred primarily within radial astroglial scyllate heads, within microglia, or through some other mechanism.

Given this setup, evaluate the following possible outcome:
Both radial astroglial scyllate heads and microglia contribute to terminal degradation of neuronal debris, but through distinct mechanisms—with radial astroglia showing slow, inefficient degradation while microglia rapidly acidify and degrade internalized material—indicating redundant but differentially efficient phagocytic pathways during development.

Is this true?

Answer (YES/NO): NO